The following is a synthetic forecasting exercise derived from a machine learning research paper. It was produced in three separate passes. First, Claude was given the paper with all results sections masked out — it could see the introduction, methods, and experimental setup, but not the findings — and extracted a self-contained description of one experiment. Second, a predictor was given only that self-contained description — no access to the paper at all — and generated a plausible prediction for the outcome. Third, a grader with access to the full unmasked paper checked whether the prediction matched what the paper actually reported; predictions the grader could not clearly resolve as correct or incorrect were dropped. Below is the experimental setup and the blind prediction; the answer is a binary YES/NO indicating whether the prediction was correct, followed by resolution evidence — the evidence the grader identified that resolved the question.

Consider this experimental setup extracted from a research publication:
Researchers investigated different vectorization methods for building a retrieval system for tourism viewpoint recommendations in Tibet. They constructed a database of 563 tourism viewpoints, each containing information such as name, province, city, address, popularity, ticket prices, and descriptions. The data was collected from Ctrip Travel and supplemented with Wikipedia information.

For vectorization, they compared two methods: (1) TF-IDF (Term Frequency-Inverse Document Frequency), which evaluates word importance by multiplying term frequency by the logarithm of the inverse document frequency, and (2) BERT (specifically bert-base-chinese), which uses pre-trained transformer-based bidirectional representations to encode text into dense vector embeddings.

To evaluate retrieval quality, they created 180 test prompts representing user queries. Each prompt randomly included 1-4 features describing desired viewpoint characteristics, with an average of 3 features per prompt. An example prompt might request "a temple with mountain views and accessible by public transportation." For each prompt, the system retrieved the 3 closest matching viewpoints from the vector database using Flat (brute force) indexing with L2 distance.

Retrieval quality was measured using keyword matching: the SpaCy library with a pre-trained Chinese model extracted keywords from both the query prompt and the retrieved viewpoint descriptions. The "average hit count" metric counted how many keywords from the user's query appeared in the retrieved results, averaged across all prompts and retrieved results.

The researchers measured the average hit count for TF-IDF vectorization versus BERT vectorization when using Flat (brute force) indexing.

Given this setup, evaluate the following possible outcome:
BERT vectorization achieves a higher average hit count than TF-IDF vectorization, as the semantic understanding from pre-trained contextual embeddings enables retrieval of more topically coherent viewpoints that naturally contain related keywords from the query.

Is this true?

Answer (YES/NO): NO